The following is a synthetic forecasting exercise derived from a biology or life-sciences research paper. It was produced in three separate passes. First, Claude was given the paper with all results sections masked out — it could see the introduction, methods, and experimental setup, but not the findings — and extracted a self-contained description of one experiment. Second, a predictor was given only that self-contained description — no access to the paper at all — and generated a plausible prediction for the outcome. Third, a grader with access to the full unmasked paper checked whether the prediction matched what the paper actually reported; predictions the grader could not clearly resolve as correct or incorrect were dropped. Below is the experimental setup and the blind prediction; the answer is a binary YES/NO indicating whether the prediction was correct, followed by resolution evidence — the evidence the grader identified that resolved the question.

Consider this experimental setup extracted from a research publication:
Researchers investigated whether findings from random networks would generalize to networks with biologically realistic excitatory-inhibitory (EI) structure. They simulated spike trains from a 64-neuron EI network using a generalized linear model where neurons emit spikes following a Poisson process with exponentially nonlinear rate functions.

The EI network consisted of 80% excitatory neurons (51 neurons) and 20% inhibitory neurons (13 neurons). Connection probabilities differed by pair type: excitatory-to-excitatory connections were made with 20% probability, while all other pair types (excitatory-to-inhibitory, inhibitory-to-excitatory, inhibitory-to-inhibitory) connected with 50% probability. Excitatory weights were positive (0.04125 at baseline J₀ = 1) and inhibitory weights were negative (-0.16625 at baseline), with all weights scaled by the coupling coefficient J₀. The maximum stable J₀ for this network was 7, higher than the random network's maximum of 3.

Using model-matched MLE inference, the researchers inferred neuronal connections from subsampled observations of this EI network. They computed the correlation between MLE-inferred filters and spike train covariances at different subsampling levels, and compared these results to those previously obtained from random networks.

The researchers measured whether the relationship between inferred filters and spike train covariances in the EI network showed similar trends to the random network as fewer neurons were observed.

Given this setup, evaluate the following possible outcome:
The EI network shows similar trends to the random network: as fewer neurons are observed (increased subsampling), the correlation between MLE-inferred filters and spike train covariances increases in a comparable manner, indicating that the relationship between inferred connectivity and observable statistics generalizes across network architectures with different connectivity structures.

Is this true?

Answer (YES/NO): YES